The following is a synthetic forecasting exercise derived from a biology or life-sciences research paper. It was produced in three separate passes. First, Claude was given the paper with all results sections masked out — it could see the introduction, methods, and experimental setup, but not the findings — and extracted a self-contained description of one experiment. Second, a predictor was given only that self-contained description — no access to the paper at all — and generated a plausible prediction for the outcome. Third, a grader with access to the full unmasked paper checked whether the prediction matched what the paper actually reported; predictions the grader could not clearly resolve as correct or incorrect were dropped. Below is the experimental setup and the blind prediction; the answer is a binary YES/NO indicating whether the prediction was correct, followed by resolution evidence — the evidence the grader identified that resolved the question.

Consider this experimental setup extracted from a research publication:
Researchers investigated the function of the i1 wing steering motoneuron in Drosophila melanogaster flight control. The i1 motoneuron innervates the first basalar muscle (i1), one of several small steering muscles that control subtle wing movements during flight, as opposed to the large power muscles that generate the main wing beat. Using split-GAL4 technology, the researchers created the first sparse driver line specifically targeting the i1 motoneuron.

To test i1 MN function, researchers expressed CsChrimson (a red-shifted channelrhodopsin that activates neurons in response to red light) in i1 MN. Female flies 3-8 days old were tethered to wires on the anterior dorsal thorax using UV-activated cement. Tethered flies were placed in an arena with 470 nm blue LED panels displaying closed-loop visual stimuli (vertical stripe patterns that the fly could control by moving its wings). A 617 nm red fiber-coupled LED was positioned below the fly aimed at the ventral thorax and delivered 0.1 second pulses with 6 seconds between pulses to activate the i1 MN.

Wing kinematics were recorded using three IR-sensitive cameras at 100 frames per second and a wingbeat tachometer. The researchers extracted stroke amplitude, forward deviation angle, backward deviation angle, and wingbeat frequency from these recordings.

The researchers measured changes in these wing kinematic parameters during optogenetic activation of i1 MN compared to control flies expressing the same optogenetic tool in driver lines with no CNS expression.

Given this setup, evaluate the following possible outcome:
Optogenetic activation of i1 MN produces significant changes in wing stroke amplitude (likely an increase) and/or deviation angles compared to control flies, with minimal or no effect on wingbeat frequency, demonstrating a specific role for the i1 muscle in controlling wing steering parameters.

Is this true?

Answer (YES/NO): NO